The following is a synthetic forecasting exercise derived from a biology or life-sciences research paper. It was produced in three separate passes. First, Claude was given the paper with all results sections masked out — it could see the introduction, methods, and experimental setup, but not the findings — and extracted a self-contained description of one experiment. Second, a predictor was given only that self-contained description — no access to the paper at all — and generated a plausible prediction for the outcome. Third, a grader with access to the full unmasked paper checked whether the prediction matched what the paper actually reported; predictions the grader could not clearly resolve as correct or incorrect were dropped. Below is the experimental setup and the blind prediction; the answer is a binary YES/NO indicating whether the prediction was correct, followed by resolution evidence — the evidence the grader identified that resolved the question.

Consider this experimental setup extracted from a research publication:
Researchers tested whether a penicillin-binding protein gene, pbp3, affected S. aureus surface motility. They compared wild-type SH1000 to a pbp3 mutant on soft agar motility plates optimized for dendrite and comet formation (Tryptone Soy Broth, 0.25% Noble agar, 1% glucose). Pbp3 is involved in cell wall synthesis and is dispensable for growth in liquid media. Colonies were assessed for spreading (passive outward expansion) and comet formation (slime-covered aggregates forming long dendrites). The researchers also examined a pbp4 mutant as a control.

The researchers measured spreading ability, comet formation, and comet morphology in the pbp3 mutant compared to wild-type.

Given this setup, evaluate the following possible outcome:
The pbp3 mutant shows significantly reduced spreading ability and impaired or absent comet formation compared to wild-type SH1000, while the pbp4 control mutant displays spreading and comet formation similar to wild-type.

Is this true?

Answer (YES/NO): NO